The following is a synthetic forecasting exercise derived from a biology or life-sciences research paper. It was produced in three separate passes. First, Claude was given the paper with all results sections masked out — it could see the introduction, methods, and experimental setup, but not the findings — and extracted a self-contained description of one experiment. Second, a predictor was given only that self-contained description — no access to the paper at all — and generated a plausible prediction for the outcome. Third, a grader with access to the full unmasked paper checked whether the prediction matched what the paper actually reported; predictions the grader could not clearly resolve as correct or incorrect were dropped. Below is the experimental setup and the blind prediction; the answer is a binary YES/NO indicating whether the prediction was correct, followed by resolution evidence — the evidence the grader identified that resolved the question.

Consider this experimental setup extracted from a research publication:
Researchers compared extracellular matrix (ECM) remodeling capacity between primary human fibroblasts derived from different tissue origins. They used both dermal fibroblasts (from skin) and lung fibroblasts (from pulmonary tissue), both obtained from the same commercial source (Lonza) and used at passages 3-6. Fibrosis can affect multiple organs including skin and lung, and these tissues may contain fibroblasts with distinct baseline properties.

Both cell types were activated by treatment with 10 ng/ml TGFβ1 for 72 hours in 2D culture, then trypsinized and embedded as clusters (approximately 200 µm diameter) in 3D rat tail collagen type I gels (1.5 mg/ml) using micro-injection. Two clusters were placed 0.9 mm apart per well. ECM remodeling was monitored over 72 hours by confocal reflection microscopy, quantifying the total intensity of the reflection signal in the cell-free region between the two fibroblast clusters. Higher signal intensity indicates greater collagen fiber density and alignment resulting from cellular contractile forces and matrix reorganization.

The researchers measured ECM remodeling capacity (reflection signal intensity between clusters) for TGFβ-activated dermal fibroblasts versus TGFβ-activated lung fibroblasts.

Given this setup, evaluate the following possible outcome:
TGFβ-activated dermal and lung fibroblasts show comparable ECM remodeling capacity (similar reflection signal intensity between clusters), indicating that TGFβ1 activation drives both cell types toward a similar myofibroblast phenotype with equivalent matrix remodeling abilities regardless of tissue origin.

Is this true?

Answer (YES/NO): YES